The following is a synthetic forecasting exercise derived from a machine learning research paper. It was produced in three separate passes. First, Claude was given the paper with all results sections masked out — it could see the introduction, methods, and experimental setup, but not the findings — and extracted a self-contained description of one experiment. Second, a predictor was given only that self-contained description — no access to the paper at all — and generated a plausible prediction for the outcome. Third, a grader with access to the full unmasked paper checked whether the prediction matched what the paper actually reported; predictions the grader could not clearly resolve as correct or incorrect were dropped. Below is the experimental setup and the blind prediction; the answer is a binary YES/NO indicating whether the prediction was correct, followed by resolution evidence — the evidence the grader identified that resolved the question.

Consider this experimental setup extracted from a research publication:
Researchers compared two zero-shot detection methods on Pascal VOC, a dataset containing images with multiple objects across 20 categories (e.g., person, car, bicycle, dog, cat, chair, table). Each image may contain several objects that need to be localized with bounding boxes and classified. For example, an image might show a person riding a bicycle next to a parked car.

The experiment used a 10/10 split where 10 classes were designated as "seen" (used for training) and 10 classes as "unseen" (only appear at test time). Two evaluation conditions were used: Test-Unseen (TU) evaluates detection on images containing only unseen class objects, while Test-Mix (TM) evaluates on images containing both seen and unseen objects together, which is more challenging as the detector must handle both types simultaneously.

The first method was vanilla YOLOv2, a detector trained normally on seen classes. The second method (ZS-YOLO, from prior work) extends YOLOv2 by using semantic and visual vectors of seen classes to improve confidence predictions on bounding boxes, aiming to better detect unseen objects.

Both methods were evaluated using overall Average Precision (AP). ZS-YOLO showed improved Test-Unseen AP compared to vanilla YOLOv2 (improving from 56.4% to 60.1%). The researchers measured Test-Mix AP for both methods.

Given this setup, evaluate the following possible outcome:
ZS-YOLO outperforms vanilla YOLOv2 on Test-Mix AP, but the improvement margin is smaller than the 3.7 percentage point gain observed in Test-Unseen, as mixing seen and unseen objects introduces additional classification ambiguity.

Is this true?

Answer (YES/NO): NO